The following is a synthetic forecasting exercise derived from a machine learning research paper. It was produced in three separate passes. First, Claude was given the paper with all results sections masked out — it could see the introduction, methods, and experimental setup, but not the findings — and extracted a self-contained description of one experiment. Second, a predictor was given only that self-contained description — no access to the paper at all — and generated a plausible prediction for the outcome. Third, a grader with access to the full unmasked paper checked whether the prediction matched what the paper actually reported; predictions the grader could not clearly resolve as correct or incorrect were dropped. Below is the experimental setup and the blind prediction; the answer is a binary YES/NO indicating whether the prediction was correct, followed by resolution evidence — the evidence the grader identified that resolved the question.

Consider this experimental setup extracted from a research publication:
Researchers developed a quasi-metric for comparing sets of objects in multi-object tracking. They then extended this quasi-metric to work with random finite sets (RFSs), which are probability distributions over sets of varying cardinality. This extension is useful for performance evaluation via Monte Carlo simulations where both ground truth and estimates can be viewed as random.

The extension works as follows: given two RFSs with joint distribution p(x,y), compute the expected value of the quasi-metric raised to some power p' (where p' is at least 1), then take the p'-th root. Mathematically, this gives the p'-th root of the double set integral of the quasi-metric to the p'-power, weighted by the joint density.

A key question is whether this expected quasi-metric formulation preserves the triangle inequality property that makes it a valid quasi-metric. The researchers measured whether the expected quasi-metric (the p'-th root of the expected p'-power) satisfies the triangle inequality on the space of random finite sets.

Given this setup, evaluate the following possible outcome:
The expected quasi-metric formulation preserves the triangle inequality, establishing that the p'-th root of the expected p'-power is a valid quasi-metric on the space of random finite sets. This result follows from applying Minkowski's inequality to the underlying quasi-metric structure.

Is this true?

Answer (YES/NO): NO